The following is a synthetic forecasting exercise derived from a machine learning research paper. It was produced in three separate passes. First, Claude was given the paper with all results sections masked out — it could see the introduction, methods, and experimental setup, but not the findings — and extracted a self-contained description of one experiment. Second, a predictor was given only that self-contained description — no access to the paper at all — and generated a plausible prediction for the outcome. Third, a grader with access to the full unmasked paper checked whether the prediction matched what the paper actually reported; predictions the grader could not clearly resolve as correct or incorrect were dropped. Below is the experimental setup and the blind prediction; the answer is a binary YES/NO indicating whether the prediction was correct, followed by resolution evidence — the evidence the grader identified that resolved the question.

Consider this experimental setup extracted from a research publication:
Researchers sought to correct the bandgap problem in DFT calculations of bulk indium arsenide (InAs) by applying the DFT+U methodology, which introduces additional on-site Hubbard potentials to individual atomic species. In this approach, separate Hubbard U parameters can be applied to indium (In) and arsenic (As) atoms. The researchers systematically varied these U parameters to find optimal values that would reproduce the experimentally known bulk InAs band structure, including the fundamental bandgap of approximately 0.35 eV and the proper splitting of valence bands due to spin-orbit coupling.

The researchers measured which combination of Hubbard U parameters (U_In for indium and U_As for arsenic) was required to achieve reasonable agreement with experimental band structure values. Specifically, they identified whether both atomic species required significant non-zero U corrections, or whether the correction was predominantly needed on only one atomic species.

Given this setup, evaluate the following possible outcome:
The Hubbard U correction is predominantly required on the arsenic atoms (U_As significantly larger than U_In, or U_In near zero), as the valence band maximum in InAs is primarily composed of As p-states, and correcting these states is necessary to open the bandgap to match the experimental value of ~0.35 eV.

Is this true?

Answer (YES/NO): YES